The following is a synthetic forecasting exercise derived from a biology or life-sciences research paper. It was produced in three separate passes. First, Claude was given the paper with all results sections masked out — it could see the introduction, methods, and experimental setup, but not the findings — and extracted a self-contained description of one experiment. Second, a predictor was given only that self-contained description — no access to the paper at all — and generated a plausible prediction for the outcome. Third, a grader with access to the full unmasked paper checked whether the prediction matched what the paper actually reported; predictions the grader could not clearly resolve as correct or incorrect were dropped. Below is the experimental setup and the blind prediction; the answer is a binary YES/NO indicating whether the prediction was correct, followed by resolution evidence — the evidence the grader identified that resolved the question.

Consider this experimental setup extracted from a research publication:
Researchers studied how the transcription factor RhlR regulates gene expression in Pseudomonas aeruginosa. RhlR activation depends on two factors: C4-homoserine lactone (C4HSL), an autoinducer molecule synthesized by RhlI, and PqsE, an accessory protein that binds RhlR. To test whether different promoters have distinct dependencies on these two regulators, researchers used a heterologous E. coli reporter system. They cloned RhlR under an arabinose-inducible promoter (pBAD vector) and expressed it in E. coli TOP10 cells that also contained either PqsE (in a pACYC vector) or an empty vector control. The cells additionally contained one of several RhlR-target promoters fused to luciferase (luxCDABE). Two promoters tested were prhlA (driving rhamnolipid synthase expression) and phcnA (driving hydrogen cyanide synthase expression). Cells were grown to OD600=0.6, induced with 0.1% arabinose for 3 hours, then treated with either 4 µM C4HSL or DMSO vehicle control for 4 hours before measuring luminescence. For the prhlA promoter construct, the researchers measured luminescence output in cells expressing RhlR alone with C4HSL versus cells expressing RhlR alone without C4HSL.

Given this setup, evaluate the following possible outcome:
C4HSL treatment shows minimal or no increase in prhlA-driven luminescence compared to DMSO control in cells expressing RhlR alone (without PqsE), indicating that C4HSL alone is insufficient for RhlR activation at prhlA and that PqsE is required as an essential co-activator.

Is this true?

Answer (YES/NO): NO